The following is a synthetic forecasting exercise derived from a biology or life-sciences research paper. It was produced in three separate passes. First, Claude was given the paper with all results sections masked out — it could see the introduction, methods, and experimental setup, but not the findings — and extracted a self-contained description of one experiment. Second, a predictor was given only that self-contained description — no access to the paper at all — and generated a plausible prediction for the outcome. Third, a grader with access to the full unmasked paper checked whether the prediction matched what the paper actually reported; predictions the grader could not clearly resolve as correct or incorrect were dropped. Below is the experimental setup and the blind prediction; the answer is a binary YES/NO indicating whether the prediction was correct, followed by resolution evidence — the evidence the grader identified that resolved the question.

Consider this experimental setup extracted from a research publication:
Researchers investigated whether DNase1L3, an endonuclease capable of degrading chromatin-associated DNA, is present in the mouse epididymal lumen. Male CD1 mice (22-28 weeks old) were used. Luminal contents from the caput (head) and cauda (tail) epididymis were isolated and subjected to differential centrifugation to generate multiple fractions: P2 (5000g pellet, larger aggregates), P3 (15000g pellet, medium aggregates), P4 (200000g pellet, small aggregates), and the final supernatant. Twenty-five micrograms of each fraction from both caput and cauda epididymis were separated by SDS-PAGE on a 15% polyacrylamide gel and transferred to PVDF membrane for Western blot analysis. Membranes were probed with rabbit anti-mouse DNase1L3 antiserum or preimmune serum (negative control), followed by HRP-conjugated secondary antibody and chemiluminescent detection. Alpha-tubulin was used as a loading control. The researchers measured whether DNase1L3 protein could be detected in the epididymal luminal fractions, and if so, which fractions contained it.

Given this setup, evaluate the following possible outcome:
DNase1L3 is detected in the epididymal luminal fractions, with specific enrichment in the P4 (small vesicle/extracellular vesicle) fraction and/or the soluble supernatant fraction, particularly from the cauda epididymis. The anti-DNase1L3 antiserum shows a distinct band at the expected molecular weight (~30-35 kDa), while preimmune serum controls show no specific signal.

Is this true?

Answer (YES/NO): NO